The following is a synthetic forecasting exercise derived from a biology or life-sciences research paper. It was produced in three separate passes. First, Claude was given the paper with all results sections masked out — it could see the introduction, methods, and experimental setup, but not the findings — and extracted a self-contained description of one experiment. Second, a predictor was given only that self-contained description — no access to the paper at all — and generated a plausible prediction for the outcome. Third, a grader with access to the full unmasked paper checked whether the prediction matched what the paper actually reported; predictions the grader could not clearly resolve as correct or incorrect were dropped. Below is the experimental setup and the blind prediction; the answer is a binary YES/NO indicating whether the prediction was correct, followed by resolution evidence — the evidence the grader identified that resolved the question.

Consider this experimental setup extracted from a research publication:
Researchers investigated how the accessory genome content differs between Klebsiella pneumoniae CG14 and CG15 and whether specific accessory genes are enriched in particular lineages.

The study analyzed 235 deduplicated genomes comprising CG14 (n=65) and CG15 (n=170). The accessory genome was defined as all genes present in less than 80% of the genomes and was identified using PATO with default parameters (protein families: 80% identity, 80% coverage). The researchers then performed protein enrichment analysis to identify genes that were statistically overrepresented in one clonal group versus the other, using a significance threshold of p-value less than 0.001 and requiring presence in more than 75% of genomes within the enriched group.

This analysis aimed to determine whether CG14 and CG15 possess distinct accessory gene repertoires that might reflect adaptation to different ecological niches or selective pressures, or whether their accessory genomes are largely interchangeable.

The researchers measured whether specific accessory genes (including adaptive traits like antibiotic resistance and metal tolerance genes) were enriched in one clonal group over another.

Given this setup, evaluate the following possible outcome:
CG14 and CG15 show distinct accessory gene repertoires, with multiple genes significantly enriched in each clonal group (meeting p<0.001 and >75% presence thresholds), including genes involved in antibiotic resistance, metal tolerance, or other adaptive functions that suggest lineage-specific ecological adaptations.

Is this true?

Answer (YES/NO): YES